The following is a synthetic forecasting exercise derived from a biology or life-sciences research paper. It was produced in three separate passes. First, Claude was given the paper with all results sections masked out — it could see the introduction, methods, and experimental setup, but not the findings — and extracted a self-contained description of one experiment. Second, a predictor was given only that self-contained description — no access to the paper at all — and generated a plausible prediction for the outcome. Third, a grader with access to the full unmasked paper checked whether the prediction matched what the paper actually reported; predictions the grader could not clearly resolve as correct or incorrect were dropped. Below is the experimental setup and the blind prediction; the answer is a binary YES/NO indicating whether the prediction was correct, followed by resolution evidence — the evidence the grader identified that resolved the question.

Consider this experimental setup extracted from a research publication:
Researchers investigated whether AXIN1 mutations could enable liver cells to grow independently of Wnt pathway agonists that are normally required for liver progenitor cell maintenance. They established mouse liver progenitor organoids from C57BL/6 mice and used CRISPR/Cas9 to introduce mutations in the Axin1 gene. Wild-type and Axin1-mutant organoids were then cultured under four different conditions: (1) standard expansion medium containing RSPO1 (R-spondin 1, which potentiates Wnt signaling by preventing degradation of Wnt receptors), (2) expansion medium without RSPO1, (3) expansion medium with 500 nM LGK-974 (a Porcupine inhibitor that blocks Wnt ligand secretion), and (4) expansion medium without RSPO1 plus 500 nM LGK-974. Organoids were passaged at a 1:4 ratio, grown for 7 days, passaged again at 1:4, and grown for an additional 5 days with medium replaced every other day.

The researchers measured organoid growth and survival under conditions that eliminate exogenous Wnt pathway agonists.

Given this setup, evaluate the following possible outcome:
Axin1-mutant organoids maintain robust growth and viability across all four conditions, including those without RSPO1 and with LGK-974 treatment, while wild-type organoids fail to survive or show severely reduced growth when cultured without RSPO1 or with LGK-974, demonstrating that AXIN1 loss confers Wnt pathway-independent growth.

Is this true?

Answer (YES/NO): YES